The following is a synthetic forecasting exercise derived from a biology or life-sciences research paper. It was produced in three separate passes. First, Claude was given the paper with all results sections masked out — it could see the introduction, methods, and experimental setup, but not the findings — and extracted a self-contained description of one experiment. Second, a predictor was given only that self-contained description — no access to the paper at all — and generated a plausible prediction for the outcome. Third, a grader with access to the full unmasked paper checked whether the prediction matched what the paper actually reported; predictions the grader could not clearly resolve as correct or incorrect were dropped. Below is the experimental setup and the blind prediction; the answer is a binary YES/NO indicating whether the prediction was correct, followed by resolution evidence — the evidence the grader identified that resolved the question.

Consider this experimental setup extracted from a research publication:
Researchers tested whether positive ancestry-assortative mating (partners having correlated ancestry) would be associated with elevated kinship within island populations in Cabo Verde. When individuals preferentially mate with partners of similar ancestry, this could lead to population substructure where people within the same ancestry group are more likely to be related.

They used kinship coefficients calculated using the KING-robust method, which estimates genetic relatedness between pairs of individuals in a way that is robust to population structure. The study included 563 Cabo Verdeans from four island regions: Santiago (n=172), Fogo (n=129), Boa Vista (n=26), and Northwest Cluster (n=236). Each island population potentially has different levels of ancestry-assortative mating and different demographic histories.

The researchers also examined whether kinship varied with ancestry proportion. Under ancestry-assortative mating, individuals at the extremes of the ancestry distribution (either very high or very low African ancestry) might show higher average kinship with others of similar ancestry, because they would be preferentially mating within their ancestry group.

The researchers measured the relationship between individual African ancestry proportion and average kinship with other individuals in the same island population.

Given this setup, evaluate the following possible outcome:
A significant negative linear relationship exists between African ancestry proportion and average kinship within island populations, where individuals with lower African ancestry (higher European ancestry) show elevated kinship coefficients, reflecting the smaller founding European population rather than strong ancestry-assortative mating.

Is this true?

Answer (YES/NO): NO